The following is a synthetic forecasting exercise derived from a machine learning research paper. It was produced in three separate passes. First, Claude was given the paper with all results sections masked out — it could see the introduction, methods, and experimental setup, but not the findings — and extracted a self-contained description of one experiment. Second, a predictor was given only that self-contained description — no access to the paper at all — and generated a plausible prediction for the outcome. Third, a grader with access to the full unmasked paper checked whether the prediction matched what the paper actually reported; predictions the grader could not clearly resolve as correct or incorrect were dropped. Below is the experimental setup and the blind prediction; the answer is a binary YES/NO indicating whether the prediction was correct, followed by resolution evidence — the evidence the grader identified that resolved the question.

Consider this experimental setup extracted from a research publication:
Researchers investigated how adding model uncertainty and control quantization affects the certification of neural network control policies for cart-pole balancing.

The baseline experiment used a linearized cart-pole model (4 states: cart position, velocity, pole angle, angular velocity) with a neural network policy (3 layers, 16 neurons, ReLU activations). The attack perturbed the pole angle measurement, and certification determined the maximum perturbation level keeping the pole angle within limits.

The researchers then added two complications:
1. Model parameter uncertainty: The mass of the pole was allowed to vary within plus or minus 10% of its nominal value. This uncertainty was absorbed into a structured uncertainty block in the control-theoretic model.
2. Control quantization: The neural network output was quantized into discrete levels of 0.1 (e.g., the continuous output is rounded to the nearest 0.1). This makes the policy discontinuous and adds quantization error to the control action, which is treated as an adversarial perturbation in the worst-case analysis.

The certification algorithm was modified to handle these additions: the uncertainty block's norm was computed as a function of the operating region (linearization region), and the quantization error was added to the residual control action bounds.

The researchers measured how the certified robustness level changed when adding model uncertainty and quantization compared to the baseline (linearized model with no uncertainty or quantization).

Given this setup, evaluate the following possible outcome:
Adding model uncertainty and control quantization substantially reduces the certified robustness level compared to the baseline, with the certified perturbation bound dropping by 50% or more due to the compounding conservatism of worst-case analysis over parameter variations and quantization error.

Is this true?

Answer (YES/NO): YES